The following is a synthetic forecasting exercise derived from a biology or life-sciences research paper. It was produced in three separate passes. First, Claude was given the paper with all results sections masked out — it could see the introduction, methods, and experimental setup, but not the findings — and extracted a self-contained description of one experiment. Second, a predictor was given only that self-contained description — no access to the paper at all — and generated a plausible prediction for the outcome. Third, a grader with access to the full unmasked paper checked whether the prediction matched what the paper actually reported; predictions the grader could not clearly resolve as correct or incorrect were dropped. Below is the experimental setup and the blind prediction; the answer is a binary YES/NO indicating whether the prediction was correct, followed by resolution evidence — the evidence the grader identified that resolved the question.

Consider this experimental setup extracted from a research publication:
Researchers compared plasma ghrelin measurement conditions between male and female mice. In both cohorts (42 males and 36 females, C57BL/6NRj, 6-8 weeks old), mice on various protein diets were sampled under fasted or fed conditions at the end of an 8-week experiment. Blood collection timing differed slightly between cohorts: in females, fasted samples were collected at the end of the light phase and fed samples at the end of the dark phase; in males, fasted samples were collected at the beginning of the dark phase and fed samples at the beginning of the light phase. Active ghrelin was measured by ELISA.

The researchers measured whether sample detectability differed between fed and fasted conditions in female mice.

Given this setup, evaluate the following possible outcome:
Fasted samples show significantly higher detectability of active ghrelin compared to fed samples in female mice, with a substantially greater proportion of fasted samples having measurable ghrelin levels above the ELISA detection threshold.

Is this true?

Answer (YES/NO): YES